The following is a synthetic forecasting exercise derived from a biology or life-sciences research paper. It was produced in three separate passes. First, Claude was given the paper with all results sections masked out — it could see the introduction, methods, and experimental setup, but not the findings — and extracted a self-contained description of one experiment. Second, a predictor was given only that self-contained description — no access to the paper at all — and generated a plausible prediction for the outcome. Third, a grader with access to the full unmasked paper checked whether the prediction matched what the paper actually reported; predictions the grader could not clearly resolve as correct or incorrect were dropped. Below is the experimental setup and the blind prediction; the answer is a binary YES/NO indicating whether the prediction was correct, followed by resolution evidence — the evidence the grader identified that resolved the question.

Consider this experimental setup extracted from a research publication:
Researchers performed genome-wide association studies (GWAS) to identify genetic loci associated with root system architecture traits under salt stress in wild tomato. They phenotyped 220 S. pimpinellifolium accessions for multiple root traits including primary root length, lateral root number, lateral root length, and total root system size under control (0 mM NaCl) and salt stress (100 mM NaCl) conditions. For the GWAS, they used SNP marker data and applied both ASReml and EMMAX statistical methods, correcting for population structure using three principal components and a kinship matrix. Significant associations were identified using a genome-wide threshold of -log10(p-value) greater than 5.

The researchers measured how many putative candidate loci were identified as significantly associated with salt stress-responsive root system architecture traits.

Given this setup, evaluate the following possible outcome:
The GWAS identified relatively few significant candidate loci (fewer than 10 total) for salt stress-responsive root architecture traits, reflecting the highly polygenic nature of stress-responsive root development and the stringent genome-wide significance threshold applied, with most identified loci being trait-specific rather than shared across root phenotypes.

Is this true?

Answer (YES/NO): NO